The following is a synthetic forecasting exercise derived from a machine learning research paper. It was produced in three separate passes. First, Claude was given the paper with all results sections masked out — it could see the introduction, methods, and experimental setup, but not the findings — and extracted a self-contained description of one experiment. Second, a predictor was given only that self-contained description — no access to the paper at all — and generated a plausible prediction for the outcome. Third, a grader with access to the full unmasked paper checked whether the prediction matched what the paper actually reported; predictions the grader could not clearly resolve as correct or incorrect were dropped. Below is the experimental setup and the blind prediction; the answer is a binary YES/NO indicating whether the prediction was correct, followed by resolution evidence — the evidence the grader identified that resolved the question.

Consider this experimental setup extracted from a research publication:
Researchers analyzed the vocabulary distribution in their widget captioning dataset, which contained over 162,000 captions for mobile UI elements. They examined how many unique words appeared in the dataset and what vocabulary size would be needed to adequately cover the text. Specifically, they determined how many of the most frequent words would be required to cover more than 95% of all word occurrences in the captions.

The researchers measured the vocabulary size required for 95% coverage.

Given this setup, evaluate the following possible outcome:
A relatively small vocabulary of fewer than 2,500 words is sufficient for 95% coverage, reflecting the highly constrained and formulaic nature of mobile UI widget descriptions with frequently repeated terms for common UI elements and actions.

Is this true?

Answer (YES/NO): NO